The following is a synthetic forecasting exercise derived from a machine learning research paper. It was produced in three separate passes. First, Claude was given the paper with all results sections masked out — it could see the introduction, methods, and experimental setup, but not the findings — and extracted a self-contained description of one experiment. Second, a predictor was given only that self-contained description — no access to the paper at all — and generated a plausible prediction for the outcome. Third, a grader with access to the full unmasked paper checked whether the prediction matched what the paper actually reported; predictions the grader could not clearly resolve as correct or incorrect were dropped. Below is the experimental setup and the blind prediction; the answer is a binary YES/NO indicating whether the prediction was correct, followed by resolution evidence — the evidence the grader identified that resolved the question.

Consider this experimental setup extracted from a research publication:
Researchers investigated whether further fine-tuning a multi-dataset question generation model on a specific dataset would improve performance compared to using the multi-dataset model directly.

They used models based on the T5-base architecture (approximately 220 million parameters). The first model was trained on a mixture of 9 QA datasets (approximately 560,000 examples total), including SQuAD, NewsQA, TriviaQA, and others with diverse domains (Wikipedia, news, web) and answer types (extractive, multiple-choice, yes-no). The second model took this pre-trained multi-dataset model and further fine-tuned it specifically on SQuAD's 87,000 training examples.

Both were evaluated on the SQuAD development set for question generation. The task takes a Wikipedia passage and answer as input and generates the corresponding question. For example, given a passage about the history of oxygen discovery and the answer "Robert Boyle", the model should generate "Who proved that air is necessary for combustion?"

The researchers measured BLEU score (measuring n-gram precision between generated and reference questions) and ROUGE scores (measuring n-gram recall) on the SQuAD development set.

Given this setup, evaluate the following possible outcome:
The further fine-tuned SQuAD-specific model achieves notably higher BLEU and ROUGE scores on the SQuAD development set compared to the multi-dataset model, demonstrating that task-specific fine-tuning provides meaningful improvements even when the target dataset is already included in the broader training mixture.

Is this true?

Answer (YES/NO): NO